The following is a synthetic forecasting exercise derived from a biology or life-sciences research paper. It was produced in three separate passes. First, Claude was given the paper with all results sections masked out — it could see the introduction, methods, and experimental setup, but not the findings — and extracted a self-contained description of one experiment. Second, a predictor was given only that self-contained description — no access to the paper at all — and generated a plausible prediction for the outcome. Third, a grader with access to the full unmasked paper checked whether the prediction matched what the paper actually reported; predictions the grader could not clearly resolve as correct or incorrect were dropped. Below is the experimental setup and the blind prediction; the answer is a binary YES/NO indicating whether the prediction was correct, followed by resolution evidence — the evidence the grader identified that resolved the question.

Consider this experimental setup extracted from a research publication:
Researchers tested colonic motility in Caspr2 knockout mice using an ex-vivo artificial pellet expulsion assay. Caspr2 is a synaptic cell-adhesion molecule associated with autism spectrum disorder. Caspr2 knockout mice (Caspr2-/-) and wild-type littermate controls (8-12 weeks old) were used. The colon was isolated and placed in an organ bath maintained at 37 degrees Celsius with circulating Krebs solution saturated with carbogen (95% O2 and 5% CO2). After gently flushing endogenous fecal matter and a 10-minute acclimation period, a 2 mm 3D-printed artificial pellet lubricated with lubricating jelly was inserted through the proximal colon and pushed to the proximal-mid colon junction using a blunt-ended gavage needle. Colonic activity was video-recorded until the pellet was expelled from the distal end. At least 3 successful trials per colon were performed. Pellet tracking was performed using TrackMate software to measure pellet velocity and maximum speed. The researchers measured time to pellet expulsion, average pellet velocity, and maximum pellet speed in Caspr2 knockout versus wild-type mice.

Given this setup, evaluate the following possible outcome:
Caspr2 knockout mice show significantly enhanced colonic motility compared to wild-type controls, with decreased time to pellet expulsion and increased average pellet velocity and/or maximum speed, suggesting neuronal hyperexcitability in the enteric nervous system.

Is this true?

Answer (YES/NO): YES